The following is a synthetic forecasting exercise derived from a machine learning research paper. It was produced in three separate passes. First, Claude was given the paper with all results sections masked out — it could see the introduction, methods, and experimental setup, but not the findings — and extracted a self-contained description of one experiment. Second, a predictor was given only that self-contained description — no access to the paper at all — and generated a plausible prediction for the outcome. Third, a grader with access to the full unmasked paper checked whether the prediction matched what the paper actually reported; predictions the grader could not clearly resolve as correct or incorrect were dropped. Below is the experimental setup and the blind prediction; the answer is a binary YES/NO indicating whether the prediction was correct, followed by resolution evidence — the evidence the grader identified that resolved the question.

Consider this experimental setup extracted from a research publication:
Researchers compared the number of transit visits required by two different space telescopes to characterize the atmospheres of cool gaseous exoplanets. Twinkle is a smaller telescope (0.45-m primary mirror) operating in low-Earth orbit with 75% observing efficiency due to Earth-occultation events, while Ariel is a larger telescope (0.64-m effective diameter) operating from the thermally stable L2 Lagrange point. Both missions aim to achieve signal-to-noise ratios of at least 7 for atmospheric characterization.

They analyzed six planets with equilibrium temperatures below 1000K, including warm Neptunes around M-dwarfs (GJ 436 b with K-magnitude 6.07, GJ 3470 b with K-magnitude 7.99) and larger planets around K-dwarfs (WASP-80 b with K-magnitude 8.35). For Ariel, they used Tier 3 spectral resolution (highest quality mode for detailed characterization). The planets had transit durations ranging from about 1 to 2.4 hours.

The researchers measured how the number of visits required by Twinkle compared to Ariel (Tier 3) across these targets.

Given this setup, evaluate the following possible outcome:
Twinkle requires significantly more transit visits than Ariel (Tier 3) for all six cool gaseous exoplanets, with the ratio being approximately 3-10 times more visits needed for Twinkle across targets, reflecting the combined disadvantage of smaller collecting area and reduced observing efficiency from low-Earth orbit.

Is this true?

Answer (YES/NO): NO